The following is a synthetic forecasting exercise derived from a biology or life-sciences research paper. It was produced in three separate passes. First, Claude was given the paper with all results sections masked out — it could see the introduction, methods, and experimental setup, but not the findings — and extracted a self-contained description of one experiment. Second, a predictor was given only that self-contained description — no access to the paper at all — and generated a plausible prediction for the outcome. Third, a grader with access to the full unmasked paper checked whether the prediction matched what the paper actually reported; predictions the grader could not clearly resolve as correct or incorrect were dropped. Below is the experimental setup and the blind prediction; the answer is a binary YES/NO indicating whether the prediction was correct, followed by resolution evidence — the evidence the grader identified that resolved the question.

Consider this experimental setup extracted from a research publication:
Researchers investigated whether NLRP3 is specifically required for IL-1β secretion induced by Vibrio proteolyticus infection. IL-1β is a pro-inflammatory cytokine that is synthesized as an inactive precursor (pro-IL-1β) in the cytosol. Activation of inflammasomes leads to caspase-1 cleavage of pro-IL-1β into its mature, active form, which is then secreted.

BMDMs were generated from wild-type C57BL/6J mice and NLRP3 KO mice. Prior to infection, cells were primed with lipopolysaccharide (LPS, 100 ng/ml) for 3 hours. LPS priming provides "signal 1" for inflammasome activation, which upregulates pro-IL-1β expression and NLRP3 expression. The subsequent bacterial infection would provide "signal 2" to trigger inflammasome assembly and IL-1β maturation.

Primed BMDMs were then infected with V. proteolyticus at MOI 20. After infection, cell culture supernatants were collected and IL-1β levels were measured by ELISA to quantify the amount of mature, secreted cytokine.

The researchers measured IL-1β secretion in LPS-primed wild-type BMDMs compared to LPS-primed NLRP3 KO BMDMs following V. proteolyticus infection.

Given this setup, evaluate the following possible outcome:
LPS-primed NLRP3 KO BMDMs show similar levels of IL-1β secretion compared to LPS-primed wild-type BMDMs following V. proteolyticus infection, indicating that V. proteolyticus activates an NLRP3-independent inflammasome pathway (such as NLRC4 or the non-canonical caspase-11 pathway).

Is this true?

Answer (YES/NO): NO